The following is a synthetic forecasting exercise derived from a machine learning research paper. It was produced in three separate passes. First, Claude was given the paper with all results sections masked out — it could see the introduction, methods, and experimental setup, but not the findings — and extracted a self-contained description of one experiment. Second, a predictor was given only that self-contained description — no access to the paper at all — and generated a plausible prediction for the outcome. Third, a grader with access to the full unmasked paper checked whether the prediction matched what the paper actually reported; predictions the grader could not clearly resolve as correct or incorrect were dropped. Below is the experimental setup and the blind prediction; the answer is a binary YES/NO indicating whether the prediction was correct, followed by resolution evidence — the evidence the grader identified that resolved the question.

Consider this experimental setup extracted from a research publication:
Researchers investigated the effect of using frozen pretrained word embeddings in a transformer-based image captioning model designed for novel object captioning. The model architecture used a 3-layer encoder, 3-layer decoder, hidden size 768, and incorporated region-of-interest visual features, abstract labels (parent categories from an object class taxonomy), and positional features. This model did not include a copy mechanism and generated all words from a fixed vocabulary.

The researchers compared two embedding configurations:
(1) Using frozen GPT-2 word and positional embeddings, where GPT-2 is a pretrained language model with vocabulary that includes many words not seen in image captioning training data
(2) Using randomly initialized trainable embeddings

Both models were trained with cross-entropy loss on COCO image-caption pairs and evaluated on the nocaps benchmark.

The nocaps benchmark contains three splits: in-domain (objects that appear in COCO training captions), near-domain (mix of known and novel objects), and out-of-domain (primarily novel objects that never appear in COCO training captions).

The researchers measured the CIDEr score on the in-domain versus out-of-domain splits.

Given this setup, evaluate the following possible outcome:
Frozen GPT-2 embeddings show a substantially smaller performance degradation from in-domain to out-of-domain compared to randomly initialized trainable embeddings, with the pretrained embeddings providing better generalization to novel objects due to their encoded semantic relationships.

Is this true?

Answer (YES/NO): YES